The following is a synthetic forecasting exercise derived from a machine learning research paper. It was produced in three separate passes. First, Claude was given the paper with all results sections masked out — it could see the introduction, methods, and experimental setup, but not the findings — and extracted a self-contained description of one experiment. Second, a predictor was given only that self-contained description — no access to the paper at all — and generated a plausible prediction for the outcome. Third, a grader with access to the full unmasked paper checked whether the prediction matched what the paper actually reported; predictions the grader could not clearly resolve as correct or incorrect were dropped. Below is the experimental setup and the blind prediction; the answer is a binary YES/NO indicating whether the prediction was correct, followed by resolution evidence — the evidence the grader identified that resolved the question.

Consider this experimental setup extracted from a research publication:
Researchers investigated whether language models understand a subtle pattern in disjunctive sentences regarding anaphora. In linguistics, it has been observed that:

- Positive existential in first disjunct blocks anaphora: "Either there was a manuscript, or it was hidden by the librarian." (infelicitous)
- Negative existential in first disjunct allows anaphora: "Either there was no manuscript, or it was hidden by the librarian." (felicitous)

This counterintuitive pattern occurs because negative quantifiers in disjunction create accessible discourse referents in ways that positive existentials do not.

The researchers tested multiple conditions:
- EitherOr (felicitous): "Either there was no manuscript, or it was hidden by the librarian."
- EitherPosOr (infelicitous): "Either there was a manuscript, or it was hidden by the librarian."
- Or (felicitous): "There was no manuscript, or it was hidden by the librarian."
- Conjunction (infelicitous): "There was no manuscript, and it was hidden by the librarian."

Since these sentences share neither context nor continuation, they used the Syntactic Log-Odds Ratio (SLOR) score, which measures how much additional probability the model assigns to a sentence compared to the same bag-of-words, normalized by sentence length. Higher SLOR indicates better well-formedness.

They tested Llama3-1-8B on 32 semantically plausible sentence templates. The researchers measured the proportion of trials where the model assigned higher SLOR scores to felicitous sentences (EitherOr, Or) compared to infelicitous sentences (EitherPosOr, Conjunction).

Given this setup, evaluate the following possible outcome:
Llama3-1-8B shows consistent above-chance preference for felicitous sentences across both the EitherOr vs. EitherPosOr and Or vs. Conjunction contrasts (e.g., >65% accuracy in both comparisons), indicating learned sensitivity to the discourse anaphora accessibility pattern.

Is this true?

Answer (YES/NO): NO